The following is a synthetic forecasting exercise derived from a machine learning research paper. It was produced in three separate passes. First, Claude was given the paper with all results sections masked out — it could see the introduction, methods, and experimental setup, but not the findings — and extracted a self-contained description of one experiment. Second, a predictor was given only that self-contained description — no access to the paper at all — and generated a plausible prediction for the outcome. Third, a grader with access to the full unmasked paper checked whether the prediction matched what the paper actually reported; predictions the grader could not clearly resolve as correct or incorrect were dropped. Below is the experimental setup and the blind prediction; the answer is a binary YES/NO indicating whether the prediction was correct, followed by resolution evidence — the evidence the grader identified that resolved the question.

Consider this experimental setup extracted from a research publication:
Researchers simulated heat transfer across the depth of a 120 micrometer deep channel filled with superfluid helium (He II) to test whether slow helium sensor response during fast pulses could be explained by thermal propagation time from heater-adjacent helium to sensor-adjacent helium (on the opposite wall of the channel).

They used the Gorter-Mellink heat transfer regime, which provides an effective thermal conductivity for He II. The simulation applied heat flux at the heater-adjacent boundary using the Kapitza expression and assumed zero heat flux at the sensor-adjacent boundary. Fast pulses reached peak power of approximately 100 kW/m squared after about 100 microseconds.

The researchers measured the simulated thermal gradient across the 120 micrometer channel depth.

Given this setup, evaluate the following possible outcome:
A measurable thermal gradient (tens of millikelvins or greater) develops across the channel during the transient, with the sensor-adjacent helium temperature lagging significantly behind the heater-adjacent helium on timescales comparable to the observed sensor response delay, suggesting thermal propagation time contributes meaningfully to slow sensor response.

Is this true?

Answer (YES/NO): NO